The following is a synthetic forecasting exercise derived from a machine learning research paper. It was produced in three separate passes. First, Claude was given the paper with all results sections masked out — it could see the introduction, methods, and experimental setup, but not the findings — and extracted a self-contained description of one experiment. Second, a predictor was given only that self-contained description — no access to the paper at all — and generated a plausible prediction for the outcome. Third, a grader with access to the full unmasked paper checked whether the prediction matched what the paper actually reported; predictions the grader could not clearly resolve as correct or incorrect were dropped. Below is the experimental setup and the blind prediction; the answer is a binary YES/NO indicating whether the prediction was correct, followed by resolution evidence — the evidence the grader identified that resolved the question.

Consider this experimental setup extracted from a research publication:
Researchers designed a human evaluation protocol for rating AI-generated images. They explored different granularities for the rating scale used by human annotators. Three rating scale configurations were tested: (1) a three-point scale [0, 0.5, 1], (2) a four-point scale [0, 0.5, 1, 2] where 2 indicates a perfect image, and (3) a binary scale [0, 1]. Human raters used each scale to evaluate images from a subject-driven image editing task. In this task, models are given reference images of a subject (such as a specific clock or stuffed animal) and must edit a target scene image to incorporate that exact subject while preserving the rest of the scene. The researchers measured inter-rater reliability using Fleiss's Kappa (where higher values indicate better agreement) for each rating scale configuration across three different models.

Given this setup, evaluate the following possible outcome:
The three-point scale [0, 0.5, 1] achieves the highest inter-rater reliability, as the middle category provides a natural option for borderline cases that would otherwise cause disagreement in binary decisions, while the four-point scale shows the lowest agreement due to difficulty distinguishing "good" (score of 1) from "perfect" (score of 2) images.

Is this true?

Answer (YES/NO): NO